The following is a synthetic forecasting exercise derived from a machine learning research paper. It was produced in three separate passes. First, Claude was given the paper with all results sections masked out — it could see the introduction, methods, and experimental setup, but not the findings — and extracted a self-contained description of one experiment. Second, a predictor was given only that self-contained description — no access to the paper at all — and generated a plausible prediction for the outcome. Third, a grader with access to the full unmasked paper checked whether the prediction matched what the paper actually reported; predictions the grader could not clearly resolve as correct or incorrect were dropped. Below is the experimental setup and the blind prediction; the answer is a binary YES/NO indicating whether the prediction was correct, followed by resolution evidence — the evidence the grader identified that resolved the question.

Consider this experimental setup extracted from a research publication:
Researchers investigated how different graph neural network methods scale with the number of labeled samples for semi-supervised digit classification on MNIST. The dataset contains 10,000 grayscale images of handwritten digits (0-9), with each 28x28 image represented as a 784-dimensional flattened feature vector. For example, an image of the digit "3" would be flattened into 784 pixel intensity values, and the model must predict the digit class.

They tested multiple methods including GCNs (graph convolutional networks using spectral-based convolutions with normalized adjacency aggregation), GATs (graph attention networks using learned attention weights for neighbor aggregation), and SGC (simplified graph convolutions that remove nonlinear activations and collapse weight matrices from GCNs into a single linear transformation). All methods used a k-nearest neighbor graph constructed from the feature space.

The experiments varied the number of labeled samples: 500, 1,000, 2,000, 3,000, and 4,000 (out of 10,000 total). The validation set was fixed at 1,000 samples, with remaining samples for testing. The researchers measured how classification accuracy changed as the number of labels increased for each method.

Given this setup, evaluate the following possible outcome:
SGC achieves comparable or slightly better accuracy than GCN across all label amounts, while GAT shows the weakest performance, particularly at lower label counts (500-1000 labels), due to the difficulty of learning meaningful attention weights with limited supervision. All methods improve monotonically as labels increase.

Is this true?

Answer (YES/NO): NO